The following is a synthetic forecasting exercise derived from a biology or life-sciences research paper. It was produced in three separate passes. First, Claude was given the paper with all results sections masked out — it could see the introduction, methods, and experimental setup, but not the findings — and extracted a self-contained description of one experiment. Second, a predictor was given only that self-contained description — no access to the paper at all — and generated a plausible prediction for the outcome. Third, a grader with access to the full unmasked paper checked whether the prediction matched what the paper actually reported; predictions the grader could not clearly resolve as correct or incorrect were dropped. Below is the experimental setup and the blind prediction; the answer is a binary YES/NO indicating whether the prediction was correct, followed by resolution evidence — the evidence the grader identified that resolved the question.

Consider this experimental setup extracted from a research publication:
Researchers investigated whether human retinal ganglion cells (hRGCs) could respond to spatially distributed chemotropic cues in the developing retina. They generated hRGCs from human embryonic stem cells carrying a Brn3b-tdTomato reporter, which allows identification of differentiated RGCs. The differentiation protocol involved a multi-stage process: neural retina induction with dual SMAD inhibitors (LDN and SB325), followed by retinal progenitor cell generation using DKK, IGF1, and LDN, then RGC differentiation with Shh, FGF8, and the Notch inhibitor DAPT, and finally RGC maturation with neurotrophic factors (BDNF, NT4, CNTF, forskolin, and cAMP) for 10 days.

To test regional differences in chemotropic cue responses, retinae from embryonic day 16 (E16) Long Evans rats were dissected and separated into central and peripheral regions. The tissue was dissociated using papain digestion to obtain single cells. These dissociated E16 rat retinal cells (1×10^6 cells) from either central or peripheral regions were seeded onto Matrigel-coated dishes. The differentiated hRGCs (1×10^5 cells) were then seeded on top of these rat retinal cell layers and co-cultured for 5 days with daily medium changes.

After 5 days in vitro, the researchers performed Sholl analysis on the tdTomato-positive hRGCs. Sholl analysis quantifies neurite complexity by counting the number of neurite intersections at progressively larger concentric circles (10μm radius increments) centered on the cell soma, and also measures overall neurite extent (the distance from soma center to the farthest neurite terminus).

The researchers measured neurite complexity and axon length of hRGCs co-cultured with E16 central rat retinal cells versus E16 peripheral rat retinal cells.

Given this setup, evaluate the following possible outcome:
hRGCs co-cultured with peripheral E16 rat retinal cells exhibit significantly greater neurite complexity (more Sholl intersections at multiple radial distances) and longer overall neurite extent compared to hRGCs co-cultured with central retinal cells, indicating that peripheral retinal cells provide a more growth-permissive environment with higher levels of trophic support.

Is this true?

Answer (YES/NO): NO